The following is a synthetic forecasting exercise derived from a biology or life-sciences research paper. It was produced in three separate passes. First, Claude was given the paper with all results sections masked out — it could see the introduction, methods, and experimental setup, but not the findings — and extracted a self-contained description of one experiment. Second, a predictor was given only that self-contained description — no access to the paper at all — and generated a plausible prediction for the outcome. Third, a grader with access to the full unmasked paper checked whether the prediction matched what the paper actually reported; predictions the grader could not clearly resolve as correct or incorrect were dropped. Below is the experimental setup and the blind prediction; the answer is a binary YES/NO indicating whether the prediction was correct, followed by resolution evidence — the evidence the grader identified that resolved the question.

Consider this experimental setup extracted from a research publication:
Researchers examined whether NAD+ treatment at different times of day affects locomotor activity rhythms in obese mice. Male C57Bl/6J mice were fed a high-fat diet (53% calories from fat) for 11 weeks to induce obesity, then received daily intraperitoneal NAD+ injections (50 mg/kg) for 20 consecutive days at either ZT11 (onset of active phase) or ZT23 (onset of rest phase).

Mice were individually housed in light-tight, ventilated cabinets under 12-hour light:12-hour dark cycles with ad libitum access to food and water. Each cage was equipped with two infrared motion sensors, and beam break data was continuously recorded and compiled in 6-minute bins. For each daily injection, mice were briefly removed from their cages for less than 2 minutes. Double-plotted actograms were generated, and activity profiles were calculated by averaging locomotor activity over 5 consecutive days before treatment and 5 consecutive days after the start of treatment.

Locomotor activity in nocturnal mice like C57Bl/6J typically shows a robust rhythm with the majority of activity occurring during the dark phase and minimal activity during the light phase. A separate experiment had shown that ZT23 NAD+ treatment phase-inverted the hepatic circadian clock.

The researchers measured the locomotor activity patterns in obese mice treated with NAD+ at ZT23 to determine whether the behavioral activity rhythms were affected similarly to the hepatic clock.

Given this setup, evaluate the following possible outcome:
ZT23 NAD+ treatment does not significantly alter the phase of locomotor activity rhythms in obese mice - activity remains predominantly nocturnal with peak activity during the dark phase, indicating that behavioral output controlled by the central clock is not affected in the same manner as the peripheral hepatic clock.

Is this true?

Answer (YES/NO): YES